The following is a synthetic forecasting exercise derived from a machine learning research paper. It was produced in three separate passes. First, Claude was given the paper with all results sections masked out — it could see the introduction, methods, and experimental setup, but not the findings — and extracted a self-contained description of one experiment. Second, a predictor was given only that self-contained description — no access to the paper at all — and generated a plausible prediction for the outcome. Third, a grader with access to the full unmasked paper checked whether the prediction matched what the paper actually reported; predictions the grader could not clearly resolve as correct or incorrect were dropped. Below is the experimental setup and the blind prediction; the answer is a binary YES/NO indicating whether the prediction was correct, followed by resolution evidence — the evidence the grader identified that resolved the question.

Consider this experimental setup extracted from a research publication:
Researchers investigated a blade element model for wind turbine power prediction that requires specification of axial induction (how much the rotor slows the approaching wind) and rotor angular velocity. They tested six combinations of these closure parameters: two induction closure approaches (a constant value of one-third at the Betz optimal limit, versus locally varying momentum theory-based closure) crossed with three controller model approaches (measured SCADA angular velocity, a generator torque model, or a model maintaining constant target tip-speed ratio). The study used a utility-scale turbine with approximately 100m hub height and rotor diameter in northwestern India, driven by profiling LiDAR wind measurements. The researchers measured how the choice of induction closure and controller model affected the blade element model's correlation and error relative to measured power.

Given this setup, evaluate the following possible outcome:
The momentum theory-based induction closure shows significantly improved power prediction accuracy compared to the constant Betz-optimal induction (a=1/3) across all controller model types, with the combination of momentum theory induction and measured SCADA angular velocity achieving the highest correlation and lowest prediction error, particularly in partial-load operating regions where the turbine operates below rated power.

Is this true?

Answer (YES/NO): NO